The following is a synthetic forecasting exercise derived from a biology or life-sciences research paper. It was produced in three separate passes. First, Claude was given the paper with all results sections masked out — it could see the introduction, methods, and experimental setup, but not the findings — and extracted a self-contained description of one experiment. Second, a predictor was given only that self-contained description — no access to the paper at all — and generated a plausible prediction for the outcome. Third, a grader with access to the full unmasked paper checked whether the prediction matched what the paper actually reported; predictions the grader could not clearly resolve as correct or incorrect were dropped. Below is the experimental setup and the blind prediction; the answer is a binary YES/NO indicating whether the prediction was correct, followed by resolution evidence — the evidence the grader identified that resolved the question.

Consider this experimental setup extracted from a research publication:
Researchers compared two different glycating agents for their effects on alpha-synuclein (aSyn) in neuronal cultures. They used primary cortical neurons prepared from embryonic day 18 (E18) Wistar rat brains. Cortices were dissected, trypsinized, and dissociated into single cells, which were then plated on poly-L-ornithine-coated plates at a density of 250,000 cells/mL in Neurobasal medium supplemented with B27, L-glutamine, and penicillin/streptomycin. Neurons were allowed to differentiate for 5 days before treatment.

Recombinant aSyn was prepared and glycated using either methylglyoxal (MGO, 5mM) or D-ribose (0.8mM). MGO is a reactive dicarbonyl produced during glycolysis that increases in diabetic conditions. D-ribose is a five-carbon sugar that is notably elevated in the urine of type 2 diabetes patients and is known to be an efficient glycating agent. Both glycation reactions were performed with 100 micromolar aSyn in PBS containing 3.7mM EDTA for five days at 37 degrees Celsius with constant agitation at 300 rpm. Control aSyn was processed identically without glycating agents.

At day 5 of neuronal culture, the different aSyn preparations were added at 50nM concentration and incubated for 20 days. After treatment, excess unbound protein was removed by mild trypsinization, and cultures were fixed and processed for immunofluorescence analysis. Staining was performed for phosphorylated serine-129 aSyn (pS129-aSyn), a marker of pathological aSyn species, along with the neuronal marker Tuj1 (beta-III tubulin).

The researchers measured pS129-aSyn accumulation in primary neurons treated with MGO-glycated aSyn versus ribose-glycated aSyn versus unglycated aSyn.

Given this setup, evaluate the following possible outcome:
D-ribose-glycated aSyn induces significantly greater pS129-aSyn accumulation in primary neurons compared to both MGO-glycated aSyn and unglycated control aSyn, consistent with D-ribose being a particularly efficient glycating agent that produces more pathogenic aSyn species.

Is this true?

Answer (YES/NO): NO